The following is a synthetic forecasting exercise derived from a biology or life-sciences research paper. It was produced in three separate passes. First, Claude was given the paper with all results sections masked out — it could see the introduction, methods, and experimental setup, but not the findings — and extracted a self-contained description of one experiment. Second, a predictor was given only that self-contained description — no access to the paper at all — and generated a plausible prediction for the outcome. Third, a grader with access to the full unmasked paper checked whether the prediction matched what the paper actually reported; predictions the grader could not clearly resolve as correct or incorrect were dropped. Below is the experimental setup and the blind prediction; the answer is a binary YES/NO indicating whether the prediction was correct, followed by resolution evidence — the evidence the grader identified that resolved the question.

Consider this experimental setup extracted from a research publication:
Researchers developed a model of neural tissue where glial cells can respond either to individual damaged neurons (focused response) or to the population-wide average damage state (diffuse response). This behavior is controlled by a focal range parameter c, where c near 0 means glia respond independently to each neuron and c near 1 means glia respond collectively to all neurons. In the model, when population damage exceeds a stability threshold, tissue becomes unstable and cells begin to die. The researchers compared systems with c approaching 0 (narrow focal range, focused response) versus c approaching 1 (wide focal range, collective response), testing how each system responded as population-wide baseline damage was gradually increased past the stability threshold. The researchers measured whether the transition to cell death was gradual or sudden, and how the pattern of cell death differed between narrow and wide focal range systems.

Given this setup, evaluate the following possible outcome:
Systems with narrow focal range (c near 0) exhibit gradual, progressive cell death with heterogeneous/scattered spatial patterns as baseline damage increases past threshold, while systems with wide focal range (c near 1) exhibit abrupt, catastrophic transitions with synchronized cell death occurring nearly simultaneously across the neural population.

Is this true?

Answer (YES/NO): YES